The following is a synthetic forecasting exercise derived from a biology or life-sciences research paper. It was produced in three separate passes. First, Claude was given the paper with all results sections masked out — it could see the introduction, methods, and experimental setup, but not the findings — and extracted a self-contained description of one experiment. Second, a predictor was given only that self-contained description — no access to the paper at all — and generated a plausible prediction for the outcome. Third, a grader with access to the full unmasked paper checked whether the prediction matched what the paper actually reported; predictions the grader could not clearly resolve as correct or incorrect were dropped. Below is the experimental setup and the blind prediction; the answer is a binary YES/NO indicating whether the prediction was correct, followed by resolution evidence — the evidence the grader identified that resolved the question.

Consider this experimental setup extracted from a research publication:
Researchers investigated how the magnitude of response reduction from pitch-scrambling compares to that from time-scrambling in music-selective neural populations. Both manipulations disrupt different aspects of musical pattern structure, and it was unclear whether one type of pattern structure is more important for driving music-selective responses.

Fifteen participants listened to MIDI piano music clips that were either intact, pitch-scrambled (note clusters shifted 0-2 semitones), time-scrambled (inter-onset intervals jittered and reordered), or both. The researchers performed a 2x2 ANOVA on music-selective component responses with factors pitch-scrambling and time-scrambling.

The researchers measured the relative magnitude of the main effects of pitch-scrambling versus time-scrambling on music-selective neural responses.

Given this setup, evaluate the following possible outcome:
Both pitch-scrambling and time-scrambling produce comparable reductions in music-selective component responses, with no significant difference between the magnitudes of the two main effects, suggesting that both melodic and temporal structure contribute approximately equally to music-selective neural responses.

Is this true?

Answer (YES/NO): NO